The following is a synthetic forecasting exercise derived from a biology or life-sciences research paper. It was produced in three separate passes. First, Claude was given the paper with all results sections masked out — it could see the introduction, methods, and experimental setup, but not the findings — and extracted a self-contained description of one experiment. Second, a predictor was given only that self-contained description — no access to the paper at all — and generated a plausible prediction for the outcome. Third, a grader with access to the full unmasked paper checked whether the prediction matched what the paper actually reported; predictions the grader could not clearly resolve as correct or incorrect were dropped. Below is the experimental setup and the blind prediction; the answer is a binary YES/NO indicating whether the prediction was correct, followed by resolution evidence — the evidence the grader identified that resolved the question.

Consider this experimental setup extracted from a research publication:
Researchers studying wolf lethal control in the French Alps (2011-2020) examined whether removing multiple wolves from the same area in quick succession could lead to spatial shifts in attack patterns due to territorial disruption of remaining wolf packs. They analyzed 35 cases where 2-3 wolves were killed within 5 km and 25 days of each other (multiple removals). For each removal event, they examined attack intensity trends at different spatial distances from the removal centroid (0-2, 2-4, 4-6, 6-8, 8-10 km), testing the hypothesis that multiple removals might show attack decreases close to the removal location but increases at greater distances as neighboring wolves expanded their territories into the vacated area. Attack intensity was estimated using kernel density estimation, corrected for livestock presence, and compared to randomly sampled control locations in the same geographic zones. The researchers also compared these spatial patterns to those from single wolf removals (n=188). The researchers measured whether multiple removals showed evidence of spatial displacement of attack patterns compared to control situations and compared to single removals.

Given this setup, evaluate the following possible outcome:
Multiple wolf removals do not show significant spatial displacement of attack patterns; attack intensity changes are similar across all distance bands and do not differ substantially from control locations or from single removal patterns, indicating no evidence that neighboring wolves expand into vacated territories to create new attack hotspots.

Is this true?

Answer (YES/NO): NO